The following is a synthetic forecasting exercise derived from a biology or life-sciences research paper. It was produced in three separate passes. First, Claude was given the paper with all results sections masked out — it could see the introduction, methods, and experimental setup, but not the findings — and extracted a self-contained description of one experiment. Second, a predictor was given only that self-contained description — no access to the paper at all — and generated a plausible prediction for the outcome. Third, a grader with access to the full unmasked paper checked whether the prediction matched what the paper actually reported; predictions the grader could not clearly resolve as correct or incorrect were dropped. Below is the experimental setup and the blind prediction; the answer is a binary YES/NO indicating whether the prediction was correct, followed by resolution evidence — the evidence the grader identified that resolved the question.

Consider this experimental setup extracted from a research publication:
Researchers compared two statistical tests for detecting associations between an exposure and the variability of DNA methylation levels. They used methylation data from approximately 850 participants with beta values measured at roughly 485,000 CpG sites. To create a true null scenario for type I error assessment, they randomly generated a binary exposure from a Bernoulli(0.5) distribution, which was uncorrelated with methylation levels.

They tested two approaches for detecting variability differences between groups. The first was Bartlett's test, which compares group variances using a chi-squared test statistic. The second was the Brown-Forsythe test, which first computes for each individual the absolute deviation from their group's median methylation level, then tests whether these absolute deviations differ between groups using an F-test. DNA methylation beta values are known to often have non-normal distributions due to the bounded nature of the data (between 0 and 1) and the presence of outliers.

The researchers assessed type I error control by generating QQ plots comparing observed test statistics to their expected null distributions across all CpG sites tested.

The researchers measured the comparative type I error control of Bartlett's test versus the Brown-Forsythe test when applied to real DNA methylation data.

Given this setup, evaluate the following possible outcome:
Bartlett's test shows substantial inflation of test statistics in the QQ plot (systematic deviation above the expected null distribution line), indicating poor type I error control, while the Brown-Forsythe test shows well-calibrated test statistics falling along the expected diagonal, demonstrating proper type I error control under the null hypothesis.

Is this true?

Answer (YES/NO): YES